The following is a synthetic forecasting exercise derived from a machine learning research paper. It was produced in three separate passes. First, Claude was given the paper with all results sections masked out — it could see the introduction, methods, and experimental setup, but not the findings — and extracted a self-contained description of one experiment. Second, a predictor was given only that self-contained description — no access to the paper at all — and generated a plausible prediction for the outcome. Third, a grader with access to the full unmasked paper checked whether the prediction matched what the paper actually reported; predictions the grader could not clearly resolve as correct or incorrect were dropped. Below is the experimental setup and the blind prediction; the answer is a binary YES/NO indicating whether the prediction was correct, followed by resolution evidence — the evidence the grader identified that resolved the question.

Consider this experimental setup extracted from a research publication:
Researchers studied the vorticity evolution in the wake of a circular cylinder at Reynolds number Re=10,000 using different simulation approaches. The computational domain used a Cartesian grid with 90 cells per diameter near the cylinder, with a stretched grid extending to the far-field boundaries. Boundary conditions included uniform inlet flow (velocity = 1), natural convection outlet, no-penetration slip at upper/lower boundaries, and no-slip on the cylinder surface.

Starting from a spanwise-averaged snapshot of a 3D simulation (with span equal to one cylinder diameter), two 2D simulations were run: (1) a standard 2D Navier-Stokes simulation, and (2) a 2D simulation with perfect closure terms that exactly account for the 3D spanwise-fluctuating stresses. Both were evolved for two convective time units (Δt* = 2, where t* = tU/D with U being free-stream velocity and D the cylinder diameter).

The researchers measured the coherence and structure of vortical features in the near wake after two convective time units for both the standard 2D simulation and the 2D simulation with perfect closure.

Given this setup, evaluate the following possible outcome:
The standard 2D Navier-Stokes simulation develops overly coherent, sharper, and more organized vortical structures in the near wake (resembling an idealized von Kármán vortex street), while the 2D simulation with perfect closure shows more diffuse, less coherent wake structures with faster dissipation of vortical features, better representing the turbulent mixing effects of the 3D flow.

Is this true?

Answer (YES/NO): NO